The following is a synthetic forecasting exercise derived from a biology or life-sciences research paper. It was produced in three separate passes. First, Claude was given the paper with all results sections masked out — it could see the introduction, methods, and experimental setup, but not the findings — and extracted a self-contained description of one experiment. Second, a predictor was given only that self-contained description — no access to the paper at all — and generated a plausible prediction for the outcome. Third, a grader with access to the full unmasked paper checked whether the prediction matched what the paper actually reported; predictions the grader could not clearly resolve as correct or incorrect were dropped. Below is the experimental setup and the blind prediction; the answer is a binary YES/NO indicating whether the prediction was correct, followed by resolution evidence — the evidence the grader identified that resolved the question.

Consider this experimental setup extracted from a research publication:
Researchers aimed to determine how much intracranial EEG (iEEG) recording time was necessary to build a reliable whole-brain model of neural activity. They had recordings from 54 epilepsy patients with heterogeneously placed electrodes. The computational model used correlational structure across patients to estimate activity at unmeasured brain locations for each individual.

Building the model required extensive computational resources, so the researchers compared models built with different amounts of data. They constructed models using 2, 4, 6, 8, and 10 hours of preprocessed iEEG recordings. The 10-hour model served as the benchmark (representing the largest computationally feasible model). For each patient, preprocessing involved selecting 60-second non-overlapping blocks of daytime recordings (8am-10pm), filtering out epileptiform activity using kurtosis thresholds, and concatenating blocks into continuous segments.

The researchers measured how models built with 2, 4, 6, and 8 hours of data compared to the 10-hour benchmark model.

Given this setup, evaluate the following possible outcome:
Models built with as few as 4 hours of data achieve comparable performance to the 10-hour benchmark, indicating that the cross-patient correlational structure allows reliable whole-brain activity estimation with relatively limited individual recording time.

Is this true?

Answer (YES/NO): NO